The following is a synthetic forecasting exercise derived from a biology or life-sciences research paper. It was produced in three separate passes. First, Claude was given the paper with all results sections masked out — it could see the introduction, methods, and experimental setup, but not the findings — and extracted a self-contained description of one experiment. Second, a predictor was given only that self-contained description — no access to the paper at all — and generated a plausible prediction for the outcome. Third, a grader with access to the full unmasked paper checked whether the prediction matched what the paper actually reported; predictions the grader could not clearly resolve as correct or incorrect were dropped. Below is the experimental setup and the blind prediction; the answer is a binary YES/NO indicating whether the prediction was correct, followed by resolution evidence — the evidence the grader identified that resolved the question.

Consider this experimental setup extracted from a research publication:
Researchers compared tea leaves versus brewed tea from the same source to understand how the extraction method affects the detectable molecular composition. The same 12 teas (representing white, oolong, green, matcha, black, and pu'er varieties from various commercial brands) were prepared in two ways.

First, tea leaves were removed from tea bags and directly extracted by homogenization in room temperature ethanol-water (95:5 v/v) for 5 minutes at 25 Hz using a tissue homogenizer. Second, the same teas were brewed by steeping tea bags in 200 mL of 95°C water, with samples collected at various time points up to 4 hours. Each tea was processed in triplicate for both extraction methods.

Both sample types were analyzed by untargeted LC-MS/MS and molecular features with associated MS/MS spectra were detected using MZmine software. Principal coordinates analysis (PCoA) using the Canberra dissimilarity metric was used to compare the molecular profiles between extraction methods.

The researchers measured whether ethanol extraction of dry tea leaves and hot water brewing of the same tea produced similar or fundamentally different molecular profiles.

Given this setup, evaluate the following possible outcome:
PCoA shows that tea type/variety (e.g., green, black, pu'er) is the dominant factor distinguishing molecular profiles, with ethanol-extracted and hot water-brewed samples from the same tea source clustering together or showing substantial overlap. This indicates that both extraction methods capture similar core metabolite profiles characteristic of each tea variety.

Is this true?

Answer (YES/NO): NO